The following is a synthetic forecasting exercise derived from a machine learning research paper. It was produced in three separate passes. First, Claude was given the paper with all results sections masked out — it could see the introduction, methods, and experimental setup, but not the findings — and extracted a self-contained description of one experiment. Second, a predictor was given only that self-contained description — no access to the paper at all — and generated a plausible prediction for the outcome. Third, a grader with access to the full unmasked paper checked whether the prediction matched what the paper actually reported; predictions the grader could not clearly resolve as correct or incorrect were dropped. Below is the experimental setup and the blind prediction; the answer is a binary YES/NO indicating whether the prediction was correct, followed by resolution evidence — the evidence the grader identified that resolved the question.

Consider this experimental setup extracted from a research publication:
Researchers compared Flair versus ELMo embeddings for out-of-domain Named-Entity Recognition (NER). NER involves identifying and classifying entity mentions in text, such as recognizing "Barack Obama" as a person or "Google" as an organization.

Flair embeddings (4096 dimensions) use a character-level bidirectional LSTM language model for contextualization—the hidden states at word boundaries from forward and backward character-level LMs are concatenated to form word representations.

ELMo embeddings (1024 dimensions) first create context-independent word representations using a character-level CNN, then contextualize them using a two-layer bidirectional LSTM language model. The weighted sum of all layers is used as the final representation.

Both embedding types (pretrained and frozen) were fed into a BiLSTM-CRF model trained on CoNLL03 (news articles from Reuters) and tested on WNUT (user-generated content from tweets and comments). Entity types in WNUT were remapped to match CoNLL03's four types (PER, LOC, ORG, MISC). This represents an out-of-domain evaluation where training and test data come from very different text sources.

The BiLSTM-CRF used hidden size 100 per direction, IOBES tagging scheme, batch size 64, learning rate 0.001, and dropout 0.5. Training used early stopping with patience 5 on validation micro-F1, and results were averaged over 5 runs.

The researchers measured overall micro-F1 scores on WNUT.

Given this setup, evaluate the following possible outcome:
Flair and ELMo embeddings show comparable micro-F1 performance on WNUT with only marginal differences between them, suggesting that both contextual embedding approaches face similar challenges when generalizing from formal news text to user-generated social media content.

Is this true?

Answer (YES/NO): NO